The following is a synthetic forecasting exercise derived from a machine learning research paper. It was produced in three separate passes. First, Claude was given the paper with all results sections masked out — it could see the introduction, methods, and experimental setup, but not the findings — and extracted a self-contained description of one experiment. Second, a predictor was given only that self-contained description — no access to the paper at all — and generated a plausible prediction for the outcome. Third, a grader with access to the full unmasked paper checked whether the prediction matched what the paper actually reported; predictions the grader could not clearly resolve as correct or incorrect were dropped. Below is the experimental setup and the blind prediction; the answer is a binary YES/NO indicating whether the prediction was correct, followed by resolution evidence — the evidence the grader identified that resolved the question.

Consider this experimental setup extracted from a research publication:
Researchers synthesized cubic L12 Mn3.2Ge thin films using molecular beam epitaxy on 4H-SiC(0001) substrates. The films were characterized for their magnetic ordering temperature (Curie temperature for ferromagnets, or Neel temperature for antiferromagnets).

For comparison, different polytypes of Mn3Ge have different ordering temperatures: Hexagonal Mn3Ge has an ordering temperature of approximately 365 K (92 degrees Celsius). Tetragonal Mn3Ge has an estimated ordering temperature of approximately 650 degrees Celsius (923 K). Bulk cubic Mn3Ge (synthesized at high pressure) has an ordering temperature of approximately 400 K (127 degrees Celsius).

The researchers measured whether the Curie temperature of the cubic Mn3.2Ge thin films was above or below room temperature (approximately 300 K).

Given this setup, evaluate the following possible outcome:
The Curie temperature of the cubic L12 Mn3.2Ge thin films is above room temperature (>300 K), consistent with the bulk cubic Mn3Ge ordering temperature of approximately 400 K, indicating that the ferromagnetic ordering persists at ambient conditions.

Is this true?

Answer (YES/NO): YES